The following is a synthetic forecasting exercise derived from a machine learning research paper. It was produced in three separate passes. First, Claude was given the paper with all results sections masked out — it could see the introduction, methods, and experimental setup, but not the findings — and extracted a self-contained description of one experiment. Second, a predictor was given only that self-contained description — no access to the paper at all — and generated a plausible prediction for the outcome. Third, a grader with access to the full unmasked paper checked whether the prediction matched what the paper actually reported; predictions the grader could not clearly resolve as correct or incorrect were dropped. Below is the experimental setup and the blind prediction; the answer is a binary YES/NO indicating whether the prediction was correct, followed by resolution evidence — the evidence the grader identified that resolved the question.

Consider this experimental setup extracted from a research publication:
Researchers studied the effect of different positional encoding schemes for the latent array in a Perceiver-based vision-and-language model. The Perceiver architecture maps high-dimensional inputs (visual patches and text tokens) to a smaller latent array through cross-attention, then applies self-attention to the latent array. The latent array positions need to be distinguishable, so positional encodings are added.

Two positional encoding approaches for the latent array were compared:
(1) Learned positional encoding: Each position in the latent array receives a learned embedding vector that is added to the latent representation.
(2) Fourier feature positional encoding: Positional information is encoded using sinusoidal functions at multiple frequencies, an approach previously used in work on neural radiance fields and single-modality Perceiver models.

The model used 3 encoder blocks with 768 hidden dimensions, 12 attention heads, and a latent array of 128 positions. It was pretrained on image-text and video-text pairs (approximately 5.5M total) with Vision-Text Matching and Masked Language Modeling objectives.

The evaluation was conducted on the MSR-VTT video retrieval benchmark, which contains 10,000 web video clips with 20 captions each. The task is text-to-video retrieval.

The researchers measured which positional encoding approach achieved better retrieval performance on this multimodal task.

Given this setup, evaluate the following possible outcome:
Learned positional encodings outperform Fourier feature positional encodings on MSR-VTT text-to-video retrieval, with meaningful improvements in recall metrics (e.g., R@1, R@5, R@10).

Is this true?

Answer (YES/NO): NO